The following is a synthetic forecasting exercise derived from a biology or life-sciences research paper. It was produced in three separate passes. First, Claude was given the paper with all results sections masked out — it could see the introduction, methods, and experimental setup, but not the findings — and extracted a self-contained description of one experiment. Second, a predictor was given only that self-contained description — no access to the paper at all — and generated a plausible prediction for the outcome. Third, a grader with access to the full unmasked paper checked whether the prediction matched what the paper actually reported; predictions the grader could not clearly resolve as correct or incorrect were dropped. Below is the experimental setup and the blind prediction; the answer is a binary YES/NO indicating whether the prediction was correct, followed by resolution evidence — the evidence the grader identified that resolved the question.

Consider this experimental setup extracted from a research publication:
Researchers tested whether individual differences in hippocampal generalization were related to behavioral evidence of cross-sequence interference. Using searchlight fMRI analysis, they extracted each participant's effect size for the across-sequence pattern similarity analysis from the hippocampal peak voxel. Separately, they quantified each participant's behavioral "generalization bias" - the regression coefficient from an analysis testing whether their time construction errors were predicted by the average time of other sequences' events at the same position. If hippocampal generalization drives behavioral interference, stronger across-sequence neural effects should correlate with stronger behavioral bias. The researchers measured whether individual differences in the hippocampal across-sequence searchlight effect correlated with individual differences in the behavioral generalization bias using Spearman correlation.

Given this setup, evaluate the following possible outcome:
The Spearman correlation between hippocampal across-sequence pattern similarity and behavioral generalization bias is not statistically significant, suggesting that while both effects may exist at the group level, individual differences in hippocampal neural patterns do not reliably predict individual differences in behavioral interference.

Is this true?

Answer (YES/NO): YES